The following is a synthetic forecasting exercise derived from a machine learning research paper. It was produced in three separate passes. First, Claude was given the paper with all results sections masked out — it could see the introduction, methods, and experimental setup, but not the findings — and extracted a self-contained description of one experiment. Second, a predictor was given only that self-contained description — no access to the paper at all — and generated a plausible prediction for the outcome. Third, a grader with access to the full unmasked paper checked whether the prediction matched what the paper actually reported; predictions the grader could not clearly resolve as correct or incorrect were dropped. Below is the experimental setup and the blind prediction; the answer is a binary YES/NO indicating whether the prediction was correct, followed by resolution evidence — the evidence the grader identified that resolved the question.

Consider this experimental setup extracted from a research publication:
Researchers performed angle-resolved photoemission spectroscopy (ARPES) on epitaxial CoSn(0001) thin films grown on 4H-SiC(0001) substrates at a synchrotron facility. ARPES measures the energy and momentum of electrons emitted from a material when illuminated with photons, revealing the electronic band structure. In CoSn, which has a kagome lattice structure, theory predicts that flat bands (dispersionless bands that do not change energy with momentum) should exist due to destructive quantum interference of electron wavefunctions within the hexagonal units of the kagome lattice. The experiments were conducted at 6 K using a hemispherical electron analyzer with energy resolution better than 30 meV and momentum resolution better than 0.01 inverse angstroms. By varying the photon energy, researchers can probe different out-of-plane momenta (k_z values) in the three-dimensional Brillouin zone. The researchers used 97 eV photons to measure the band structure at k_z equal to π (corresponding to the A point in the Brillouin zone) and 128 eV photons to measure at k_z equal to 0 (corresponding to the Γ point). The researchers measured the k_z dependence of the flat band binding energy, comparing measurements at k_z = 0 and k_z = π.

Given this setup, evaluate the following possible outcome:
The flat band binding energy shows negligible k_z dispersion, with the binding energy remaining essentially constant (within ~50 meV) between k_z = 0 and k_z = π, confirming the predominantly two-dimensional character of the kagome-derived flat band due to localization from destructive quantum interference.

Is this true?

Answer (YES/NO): YES